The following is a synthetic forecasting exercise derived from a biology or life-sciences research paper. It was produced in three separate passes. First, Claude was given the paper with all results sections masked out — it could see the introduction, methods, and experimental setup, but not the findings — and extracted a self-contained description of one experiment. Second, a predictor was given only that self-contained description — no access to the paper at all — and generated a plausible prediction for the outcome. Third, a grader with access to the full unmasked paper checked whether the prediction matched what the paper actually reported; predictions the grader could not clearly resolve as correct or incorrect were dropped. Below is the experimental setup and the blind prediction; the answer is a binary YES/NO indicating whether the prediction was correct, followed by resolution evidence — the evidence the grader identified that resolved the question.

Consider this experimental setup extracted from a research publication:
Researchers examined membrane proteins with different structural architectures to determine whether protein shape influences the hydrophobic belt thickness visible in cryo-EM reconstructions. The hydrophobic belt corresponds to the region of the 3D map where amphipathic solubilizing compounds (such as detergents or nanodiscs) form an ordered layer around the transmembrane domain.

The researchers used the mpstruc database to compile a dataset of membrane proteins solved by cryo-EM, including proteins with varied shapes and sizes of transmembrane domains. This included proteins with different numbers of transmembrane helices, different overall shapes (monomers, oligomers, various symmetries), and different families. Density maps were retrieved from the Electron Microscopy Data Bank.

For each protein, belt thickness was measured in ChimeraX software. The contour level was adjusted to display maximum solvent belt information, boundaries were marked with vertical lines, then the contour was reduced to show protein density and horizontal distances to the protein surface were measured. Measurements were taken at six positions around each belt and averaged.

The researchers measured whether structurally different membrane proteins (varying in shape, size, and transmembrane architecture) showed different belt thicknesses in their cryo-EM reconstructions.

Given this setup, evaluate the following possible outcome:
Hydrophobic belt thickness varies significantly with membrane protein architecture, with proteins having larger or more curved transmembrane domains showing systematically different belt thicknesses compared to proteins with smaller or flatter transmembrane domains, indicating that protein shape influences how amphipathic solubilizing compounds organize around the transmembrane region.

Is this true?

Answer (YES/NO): NO